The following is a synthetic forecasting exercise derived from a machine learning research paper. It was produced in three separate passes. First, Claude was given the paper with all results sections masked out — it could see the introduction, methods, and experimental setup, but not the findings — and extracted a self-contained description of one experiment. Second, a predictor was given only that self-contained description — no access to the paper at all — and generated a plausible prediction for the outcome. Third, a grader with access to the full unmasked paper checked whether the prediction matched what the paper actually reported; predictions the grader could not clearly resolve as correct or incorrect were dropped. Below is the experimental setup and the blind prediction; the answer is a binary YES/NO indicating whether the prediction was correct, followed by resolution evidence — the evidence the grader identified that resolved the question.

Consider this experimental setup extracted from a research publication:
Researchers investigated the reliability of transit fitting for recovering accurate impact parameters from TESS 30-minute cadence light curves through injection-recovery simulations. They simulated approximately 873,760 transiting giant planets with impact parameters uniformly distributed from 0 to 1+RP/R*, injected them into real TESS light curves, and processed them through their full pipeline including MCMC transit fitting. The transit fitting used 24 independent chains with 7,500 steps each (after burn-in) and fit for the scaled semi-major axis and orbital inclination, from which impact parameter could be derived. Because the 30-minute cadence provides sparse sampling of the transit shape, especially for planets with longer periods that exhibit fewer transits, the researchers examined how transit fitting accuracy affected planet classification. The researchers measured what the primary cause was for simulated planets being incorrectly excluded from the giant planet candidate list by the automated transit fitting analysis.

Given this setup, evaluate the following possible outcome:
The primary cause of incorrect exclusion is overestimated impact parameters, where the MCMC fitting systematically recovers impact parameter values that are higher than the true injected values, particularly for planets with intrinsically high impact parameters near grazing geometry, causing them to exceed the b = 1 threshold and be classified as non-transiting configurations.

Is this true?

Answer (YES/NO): NO